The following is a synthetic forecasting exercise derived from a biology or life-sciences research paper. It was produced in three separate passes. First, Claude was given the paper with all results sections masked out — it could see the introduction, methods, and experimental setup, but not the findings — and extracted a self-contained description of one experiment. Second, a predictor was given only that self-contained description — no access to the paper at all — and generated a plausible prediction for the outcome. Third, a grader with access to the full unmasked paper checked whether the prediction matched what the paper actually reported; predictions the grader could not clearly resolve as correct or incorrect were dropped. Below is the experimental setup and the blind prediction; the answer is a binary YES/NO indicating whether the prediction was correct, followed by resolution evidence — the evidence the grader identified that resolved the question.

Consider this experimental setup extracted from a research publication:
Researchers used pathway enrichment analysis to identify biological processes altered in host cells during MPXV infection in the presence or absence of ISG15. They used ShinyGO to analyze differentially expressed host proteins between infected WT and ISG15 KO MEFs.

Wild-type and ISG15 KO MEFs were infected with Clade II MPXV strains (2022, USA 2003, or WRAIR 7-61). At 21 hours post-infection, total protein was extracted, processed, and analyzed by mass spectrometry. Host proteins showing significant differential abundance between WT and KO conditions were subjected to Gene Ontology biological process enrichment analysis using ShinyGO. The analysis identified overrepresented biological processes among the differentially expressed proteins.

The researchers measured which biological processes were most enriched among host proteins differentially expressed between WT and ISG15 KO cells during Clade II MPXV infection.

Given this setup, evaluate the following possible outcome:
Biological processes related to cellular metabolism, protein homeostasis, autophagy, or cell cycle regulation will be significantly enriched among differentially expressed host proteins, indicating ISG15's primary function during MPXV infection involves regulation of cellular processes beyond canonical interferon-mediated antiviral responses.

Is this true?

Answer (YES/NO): YES